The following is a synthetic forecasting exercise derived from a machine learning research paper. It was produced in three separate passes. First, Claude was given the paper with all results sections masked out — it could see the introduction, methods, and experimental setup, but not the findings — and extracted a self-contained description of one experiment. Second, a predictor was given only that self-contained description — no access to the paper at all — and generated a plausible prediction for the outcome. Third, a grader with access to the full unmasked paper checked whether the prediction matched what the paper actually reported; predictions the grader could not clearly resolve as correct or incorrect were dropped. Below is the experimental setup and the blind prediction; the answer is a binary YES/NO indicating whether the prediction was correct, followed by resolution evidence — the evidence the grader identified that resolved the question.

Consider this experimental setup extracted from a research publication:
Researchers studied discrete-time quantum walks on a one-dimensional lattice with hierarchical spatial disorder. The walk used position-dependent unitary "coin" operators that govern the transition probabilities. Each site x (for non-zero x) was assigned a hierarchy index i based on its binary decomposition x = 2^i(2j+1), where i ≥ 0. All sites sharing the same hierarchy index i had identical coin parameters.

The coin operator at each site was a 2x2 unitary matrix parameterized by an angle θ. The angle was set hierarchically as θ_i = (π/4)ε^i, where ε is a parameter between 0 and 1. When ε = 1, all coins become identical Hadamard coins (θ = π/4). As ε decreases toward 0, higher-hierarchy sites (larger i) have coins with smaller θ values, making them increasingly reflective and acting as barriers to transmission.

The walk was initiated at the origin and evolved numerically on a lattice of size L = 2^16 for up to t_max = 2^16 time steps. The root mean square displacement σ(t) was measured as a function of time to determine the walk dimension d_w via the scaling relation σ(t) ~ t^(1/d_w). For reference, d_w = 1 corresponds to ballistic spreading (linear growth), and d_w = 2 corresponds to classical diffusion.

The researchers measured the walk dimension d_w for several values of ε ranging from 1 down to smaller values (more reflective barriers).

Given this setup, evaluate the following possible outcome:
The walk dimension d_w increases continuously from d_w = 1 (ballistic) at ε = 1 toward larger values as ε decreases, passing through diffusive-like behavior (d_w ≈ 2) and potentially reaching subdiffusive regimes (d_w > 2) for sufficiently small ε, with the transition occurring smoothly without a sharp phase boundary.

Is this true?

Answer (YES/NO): YES